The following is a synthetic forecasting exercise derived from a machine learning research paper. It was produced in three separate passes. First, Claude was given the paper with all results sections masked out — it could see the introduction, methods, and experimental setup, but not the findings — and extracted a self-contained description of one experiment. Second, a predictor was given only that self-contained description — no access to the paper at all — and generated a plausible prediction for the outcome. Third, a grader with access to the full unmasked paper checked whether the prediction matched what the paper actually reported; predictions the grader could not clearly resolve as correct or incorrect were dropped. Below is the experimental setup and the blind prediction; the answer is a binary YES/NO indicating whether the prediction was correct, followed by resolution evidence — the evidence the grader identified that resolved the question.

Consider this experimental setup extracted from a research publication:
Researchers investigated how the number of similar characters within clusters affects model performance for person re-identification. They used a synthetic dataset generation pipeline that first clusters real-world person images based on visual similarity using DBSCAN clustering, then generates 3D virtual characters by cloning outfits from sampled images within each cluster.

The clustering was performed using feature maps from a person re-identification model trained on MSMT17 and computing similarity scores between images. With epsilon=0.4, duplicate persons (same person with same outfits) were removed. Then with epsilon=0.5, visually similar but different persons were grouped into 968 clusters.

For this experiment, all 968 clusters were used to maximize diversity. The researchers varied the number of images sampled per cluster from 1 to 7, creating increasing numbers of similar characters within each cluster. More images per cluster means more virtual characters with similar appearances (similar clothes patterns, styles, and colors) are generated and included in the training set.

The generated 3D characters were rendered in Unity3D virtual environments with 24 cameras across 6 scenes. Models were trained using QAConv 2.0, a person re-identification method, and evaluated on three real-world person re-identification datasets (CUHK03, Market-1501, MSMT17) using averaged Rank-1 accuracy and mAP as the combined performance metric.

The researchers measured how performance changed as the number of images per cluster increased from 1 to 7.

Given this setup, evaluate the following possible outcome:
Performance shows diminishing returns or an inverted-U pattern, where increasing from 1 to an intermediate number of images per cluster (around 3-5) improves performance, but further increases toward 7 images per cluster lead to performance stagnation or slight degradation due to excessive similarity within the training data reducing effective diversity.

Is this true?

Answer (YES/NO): YES